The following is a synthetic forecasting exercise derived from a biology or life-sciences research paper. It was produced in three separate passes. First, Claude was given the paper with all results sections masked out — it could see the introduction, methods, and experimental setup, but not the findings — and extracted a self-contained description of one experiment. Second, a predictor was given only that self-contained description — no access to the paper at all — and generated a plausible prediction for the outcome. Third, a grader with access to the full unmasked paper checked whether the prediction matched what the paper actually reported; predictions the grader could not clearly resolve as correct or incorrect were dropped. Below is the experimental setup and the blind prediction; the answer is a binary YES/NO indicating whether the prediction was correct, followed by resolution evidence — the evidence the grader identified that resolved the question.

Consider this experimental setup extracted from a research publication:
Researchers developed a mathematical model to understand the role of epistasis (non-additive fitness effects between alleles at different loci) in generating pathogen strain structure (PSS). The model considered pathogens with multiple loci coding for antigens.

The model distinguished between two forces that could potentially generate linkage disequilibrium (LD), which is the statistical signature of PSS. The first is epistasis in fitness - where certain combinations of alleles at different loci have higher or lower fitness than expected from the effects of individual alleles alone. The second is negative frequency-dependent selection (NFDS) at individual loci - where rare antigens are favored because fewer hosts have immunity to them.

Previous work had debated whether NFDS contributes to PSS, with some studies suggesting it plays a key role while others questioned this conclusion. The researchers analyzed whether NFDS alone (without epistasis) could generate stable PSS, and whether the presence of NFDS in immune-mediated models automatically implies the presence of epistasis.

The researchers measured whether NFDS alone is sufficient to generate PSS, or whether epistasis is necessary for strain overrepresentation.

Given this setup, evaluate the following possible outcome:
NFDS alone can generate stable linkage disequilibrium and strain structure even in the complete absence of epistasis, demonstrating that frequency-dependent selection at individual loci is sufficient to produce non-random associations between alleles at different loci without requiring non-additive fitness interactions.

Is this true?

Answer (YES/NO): NO